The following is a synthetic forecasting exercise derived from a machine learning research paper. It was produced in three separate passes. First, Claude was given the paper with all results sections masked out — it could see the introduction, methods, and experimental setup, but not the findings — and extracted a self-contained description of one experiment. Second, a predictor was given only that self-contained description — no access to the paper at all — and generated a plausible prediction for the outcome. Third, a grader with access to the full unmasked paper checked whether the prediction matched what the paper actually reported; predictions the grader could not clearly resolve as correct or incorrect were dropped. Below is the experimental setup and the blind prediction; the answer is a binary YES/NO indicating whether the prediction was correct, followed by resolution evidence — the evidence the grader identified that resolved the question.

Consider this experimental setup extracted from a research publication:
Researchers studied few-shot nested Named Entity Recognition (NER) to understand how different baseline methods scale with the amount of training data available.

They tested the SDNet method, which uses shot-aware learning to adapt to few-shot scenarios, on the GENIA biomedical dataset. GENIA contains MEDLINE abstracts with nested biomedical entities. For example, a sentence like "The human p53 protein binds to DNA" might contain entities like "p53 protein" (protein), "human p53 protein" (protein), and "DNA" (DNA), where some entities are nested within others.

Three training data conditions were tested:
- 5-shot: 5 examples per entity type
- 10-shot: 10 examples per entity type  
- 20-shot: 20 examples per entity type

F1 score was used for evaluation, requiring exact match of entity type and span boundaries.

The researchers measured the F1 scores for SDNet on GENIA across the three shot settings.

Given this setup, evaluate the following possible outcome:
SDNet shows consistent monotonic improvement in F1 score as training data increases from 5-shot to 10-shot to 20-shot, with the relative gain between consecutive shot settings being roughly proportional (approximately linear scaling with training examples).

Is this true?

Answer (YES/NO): NO